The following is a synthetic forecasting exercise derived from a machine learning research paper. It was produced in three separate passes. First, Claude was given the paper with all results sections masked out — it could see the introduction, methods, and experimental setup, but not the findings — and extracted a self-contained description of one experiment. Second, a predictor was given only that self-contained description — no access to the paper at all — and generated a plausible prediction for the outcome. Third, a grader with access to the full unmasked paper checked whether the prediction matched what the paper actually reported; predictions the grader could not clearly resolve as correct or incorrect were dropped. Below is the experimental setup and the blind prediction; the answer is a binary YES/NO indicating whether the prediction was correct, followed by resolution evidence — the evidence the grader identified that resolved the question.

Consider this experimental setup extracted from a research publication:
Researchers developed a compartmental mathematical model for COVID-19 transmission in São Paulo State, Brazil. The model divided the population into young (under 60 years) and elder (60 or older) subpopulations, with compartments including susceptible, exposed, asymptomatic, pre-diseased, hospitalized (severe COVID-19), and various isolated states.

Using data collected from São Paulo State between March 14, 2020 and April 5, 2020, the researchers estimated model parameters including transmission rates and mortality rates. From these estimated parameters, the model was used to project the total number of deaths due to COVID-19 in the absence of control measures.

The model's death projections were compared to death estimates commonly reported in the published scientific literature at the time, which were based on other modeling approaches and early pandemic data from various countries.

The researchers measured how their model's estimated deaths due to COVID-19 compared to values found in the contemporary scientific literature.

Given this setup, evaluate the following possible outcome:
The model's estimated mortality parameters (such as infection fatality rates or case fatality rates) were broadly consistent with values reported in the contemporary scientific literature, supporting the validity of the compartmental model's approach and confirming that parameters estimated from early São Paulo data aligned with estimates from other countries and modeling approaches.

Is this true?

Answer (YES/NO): NO